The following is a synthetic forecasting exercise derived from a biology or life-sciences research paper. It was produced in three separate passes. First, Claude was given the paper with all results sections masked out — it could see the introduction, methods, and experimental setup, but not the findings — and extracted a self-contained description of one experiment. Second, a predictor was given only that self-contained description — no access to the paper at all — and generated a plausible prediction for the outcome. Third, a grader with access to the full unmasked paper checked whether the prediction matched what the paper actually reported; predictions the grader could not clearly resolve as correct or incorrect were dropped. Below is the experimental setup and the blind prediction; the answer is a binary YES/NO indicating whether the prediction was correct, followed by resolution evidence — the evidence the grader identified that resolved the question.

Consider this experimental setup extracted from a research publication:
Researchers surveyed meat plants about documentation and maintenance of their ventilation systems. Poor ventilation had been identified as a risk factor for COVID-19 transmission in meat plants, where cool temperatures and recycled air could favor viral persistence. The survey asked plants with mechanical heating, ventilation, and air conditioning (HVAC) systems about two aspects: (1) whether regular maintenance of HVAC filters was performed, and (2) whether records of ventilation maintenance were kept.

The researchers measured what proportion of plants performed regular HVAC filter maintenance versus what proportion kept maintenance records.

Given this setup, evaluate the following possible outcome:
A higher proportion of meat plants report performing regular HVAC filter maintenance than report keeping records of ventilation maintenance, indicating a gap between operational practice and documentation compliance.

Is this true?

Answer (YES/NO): YES